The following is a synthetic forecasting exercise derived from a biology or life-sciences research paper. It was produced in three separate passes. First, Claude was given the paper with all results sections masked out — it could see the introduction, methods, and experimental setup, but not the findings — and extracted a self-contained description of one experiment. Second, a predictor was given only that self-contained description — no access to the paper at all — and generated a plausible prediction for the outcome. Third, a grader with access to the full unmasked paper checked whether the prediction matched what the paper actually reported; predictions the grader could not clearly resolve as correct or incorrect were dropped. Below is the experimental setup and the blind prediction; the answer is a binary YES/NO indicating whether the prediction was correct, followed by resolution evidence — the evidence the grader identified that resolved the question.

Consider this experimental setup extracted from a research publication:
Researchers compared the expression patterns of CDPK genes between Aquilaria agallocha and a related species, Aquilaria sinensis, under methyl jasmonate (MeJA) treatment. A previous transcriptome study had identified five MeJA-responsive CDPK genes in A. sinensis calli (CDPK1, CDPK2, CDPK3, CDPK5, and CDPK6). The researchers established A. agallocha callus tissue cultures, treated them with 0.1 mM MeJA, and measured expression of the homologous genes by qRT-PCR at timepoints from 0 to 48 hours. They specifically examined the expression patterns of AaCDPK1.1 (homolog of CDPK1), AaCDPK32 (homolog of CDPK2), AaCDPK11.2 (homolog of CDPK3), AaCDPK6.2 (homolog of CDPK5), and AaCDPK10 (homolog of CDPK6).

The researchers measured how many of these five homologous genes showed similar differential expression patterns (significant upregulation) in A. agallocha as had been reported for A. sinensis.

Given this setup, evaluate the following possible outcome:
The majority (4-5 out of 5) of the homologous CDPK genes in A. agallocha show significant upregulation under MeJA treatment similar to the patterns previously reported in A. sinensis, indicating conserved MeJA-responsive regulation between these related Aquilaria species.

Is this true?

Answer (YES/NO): NO